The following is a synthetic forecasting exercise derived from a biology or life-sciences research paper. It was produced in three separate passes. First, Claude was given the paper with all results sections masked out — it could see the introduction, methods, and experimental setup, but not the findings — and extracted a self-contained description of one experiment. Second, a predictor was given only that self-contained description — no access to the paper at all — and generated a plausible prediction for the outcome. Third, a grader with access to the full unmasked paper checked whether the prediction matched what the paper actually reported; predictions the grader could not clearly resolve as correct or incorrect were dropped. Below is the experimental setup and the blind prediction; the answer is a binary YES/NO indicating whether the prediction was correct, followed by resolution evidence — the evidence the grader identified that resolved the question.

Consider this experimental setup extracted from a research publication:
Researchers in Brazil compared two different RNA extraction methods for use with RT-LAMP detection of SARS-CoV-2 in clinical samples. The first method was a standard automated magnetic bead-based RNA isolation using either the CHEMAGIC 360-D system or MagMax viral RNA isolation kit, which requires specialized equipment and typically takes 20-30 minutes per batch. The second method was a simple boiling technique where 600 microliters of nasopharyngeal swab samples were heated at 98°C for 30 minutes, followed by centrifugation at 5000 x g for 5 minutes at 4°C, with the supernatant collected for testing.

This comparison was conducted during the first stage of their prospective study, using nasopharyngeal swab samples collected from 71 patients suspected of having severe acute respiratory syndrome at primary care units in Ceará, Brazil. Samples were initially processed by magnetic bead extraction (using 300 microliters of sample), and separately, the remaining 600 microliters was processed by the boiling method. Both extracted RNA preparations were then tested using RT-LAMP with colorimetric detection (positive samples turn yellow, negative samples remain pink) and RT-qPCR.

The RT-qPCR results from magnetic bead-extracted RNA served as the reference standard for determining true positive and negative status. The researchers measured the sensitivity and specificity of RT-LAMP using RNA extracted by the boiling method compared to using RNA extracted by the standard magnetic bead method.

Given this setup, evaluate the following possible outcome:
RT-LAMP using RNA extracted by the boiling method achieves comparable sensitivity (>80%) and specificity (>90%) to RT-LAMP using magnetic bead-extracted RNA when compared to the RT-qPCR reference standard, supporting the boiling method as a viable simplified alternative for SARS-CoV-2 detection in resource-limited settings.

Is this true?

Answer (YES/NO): NO